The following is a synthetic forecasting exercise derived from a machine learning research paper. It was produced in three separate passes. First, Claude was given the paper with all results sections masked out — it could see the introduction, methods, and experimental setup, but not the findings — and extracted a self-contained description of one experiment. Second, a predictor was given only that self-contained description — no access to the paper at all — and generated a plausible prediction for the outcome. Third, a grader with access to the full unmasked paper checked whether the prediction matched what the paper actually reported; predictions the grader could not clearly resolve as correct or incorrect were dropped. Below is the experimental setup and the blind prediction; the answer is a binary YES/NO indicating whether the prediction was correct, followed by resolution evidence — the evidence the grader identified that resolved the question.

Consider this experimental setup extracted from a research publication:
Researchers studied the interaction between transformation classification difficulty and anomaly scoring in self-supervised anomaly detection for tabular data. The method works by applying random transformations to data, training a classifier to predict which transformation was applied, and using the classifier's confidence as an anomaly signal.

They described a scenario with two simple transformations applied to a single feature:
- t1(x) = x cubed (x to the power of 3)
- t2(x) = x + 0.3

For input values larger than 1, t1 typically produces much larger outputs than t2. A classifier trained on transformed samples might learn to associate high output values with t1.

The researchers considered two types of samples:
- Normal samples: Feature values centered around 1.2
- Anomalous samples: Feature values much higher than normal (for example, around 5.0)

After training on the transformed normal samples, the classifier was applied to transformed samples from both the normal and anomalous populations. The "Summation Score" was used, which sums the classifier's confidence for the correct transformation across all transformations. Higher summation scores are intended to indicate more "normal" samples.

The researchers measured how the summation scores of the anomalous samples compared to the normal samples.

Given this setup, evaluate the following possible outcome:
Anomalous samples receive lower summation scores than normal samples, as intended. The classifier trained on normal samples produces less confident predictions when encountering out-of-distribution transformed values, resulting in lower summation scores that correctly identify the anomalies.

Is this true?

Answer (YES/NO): NO